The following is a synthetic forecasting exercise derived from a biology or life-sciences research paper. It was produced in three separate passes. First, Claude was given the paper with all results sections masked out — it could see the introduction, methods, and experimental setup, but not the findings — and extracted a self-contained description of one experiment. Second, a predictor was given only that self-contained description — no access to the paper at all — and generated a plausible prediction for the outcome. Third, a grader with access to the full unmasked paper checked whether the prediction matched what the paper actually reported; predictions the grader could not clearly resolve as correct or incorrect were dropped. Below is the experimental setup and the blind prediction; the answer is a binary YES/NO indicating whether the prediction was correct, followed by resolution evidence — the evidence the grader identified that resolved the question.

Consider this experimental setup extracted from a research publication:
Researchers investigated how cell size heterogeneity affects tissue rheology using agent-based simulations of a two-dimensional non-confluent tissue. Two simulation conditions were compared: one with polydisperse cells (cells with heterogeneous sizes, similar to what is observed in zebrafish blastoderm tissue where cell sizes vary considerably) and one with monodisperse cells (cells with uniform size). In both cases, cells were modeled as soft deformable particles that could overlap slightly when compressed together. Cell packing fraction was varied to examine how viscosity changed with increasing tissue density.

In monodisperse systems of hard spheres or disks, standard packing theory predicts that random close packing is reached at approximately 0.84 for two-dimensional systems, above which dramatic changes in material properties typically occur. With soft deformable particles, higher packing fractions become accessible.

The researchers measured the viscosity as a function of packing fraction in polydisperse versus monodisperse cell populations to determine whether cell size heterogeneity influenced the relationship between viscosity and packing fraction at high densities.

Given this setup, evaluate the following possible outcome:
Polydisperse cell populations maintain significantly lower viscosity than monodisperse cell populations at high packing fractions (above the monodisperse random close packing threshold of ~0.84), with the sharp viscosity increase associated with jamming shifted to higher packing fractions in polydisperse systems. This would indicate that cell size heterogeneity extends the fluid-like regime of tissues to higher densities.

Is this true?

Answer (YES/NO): NO